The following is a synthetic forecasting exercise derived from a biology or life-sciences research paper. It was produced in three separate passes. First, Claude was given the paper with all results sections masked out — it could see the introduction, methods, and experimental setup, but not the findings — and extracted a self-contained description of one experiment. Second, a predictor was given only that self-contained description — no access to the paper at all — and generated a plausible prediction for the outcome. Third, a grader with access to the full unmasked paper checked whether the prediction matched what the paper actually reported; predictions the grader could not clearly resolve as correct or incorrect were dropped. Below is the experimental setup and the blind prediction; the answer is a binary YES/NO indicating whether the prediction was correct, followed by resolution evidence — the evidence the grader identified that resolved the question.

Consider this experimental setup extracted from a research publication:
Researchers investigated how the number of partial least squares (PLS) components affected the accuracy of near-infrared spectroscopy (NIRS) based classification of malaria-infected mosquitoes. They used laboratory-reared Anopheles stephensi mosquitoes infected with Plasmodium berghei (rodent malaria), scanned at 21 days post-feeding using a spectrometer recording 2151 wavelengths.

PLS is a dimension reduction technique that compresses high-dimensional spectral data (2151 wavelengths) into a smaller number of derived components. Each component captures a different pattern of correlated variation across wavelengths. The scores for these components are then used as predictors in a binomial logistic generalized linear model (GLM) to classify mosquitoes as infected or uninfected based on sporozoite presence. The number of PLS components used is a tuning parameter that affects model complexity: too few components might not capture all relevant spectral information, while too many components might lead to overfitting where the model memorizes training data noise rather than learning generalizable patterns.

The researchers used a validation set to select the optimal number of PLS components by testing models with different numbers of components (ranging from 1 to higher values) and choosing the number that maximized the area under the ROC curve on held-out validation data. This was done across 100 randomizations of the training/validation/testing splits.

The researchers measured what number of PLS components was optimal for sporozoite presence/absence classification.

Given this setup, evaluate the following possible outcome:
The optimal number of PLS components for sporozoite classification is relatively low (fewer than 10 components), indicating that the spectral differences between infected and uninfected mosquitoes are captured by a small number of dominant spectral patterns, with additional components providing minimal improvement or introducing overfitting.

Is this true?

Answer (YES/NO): YES